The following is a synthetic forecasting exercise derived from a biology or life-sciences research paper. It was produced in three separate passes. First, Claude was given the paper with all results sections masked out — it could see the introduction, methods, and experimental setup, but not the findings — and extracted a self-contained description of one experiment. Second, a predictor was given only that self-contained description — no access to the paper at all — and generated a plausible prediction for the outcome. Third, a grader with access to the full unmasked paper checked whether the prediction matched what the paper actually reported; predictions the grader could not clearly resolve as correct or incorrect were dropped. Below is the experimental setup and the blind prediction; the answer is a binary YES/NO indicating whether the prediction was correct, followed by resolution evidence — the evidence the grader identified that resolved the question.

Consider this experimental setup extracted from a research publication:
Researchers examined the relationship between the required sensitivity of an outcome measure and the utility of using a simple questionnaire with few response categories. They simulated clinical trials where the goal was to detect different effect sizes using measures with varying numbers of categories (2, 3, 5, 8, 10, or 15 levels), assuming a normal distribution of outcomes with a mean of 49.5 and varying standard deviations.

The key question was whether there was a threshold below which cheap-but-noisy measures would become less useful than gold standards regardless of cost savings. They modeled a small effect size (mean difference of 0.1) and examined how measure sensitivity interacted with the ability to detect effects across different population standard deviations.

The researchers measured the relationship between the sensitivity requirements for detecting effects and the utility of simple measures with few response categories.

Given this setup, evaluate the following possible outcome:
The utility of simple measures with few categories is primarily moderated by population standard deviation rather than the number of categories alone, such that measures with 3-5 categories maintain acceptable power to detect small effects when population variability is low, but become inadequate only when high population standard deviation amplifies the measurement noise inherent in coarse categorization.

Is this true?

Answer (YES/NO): NO